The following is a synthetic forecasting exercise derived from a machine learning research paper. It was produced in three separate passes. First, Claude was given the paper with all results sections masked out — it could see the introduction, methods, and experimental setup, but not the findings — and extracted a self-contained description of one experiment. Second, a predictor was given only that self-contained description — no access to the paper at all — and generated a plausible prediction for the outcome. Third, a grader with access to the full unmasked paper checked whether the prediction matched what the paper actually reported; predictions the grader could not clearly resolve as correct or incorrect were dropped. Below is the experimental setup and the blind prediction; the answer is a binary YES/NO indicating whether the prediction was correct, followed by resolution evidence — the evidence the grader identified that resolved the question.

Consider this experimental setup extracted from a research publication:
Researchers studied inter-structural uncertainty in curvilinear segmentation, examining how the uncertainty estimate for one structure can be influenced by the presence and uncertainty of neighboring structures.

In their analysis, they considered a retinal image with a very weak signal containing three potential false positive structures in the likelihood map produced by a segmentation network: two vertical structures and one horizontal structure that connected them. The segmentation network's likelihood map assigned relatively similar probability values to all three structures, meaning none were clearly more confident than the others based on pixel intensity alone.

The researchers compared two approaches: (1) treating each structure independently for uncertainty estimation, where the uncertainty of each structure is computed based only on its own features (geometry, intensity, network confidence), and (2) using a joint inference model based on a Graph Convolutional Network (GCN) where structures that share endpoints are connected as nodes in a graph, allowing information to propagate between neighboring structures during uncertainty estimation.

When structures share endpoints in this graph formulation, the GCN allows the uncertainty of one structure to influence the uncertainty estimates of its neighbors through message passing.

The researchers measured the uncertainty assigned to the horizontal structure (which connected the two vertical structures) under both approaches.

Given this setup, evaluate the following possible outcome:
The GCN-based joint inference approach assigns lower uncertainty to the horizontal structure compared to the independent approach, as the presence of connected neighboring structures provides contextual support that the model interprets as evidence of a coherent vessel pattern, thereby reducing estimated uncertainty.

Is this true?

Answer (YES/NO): NO